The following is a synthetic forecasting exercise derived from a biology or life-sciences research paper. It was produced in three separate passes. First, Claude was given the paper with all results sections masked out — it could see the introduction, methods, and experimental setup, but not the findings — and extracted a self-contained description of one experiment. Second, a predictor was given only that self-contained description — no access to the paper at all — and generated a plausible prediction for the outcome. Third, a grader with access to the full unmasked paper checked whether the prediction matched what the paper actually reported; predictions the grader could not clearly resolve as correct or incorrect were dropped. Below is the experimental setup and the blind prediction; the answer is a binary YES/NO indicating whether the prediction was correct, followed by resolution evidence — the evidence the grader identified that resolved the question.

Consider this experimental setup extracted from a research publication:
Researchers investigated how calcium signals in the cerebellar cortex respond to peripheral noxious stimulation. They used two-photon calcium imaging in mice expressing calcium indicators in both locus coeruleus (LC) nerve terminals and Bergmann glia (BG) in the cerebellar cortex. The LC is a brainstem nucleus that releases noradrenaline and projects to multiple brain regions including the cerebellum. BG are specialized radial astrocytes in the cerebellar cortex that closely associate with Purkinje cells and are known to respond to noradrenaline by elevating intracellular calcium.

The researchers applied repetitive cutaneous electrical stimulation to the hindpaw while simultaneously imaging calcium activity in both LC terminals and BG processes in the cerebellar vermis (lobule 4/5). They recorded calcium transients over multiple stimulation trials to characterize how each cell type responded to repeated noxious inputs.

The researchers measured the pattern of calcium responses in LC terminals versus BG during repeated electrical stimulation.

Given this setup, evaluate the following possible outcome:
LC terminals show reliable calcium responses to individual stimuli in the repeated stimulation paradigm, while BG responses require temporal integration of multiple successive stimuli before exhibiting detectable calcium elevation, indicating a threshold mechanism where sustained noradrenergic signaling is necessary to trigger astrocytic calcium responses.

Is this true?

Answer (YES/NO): NO